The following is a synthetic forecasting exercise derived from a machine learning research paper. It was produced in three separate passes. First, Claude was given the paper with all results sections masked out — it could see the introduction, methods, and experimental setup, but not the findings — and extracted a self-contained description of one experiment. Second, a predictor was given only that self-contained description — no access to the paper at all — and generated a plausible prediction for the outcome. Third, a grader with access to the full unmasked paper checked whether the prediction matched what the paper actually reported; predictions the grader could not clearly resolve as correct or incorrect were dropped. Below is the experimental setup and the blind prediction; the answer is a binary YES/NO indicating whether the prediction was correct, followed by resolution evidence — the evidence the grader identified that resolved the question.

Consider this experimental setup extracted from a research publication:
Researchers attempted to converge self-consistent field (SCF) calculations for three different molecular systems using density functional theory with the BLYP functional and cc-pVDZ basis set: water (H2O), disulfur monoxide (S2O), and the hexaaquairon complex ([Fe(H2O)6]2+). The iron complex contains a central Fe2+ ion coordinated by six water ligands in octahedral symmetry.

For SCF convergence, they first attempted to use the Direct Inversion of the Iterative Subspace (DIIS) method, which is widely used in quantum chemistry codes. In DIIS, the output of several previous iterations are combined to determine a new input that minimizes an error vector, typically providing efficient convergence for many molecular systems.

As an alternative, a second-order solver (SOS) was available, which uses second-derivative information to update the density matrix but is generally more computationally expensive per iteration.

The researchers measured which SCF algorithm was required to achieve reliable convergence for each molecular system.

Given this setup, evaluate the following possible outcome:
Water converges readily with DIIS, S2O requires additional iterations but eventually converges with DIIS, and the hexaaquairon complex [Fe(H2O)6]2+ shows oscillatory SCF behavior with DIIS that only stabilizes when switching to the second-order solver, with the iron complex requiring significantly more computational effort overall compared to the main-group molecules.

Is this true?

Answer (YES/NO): YES